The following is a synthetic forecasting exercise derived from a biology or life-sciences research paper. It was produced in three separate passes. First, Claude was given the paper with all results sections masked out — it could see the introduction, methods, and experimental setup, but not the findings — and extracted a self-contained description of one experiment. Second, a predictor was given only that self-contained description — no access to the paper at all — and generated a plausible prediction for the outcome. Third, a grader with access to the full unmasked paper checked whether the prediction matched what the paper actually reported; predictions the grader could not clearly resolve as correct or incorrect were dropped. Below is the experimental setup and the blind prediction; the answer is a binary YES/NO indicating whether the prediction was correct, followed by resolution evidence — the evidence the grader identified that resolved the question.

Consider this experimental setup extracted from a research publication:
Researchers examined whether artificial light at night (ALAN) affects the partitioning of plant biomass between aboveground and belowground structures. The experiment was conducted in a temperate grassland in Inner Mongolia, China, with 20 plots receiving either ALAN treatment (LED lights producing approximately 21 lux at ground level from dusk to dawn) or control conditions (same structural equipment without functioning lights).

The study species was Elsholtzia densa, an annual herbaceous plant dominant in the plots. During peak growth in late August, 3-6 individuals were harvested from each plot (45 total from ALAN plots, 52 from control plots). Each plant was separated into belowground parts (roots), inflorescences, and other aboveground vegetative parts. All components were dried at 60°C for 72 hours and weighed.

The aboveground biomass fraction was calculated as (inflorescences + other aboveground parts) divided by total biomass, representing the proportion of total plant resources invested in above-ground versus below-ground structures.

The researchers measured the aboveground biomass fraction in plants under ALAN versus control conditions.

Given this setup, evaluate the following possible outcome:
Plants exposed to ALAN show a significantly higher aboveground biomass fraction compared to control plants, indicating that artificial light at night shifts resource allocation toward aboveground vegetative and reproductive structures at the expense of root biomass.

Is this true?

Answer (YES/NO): NO